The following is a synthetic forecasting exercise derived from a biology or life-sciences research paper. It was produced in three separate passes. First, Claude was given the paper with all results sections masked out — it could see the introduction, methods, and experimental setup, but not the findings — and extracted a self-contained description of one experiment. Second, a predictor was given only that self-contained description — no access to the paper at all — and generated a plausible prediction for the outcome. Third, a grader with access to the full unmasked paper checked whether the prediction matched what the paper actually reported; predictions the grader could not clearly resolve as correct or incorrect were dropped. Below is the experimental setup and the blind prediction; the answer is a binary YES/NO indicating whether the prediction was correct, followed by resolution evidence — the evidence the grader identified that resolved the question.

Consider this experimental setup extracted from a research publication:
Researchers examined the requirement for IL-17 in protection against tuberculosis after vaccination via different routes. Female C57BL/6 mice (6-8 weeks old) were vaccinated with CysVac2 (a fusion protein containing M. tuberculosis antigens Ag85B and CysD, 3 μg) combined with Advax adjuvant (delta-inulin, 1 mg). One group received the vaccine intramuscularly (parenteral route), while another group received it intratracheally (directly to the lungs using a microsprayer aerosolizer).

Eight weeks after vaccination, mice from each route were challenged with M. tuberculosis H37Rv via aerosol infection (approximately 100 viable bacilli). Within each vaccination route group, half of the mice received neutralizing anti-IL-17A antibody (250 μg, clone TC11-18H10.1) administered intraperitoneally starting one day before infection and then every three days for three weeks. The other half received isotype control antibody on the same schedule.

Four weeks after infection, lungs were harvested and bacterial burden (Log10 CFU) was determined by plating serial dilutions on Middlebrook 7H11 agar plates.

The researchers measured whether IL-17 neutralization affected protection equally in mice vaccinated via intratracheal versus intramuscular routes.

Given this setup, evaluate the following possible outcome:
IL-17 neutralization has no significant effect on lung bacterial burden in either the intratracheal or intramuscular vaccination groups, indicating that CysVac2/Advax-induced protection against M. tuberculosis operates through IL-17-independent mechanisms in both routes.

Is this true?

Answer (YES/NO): NO